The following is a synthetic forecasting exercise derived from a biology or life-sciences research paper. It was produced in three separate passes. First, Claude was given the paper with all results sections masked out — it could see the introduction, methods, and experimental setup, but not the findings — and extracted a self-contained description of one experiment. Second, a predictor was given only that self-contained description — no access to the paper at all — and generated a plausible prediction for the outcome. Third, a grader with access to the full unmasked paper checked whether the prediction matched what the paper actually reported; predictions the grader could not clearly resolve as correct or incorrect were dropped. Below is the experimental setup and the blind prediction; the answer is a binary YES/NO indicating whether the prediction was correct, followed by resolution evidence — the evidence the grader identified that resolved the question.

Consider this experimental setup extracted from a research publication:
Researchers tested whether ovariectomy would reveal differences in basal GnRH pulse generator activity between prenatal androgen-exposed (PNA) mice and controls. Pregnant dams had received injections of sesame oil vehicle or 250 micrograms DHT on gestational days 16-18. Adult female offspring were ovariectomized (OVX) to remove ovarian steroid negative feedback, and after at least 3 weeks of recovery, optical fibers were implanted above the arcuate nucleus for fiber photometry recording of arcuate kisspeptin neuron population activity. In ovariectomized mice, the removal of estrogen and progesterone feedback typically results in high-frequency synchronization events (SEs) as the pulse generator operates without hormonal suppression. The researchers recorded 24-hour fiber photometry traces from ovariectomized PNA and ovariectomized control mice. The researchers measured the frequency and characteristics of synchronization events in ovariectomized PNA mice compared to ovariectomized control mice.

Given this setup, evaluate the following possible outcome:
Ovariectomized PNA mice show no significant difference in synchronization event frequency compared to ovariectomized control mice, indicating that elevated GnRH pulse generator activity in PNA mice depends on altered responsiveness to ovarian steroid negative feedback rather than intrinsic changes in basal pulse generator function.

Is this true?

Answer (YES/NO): YES